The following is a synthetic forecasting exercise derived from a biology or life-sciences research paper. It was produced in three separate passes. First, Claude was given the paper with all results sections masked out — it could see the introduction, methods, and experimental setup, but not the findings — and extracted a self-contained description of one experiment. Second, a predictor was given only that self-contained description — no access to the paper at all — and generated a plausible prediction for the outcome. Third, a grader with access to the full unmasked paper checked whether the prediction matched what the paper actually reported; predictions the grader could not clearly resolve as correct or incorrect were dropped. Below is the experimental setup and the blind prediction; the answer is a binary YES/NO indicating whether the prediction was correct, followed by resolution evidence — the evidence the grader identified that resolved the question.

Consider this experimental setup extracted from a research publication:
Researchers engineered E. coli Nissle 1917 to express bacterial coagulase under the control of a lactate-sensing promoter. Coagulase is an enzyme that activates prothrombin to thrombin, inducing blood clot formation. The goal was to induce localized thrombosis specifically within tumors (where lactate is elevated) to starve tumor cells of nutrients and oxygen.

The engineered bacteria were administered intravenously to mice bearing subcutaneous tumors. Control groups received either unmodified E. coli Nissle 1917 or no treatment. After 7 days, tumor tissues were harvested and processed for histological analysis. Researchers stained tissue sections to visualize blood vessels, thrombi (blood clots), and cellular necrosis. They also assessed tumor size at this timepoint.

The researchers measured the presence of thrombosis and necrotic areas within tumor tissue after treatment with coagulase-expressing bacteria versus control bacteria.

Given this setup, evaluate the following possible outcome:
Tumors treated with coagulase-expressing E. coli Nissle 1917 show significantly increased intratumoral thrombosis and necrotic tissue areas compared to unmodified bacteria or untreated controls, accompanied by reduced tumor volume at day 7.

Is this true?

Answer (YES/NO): YES